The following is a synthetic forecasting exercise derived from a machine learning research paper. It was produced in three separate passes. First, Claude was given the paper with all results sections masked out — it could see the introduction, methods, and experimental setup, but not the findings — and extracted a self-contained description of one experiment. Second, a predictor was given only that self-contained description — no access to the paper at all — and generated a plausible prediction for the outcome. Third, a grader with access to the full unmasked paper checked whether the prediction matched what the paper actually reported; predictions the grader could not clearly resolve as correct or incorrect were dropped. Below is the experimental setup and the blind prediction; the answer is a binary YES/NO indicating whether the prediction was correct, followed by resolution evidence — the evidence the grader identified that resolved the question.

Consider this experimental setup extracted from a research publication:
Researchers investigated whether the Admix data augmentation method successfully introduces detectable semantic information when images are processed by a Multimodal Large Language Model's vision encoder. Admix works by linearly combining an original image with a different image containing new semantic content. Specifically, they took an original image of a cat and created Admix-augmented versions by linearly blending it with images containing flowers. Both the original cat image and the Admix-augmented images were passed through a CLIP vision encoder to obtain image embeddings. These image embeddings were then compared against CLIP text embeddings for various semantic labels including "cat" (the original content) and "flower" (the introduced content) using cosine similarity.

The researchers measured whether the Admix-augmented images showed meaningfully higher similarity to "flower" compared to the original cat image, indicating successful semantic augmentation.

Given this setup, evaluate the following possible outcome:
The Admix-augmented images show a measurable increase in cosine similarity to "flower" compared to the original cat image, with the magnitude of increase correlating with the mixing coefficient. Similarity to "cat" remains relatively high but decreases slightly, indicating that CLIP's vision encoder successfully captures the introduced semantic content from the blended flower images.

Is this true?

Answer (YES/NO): NO